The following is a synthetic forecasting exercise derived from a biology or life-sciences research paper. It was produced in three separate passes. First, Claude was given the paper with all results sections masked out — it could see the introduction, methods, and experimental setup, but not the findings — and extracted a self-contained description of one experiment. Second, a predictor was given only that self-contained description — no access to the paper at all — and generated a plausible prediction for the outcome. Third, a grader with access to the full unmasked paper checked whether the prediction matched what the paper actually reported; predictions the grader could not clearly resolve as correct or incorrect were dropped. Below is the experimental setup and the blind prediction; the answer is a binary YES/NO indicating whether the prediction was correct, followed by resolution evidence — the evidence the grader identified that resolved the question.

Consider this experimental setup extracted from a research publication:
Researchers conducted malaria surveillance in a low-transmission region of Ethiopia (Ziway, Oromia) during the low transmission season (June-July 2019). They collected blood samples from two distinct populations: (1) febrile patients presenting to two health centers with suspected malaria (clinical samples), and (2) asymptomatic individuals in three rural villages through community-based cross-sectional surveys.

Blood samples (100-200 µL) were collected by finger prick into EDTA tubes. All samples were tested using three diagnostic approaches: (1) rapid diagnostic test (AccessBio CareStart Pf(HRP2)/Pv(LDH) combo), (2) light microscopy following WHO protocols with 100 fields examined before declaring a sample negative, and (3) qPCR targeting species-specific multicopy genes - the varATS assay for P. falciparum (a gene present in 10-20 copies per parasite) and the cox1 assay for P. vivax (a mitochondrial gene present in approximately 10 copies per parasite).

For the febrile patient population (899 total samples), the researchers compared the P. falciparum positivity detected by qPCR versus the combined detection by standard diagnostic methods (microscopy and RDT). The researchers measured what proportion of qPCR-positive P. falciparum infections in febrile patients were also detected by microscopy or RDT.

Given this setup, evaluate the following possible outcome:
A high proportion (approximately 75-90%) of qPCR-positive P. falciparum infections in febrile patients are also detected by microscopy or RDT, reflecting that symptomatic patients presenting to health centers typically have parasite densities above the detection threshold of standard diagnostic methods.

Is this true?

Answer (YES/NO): NO